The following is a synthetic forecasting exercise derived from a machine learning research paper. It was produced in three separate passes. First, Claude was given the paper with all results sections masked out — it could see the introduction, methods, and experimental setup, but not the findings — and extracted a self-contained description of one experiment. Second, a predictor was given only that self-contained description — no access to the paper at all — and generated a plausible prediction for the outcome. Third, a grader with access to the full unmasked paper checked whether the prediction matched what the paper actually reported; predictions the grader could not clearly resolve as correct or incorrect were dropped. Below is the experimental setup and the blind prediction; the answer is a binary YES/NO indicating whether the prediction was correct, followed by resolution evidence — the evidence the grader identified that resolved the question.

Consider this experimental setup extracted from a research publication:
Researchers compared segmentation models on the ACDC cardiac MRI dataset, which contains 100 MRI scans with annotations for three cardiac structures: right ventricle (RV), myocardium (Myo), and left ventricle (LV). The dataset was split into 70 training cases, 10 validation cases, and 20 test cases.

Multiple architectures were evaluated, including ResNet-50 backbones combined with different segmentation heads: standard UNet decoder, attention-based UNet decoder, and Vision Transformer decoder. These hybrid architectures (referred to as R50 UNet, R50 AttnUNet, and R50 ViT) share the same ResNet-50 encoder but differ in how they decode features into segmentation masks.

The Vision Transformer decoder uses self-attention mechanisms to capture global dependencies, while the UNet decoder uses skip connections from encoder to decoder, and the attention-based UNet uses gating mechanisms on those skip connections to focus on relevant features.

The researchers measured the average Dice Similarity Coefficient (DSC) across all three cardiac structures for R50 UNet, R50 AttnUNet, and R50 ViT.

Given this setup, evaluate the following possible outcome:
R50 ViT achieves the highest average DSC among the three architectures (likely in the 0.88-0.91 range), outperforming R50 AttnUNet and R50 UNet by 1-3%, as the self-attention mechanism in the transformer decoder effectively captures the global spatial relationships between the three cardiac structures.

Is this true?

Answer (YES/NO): NO